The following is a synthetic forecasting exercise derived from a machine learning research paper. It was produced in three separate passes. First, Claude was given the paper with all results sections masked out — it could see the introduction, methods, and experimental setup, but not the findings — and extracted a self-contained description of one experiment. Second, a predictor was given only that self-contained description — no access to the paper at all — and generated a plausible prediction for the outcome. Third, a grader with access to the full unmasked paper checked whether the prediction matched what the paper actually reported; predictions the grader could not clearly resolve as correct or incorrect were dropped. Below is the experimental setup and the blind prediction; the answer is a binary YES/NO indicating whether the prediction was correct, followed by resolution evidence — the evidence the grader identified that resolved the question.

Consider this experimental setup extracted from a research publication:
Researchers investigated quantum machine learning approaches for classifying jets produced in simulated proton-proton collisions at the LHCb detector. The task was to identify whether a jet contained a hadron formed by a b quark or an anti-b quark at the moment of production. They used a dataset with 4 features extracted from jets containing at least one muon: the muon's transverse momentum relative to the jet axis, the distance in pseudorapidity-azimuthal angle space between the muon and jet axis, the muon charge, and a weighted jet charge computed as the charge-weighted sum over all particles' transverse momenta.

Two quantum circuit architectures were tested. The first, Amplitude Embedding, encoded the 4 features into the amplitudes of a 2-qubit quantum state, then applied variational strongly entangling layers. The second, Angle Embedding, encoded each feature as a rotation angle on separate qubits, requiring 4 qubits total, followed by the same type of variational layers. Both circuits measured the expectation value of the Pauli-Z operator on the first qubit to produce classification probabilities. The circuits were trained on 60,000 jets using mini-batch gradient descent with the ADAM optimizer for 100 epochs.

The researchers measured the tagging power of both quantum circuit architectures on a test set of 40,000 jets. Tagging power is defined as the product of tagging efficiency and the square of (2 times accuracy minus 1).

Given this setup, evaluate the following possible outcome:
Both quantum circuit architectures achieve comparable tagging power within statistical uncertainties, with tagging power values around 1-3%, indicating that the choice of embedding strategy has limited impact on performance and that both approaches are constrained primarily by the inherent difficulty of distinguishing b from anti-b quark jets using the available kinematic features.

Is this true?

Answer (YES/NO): NO